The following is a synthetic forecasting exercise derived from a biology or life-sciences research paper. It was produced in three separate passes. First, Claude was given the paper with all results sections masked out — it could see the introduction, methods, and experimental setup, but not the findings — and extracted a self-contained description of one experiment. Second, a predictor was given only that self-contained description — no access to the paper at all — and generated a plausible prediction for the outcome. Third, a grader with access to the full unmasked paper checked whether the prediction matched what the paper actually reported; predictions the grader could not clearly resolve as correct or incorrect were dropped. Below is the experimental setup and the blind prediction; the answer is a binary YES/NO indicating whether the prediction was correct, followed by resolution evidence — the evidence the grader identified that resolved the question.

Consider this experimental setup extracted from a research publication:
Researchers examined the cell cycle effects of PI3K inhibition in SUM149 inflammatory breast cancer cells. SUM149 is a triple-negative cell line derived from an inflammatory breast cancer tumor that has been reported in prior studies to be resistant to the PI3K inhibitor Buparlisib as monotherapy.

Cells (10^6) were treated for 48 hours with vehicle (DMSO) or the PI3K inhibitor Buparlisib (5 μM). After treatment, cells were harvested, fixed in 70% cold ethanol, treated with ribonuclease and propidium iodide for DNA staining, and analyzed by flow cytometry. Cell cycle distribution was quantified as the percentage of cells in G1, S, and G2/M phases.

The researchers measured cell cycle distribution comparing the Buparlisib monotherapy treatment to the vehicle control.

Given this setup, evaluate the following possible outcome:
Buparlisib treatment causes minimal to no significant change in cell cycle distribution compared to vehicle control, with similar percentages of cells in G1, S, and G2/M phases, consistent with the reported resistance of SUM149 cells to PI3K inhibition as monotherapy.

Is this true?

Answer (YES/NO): YES